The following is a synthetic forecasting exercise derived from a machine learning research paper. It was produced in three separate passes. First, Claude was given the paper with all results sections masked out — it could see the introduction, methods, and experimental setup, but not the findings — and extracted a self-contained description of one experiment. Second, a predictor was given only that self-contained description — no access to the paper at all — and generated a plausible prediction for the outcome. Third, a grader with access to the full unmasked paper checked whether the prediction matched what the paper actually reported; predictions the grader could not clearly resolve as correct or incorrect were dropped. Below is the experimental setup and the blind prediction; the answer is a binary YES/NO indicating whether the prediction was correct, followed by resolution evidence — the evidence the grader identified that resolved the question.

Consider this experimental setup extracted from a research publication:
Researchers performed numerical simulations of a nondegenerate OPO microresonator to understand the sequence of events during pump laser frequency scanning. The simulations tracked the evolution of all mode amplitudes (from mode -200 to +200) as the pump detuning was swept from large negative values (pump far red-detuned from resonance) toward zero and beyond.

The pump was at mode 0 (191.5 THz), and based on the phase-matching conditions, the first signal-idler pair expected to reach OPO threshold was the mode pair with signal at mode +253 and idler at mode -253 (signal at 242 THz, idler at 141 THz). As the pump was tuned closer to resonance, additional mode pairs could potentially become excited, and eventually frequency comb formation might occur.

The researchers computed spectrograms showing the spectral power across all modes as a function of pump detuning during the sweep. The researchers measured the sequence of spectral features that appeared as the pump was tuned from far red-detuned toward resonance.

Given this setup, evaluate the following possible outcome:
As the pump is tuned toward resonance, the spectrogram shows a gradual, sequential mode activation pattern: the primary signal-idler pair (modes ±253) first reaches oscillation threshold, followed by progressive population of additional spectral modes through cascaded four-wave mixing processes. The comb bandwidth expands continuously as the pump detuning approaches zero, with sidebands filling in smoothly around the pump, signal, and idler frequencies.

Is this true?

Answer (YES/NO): NO